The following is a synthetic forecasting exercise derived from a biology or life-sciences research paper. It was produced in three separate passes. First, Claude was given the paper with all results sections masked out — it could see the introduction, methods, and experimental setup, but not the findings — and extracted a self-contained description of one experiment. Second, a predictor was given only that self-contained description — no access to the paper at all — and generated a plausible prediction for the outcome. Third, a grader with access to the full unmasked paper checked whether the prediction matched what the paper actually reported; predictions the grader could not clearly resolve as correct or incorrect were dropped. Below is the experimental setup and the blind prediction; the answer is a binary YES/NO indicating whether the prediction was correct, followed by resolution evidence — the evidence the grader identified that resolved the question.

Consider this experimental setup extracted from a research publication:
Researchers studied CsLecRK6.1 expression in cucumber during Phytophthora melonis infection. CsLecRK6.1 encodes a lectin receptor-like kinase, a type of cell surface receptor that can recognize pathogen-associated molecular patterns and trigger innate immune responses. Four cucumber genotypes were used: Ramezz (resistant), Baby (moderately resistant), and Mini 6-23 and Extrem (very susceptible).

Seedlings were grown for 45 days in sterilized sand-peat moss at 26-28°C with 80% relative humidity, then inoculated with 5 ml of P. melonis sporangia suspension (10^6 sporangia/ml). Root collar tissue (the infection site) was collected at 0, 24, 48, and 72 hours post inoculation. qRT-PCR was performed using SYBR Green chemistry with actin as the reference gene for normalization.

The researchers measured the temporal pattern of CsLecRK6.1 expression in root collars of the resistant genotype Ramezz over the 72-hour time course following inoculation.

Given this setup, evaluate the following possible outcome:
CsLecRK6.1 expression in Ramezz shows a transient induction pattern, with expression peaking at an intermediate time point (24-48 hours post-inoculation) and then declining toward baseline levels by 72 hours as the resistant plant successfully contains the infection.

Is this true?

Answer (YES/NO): NO